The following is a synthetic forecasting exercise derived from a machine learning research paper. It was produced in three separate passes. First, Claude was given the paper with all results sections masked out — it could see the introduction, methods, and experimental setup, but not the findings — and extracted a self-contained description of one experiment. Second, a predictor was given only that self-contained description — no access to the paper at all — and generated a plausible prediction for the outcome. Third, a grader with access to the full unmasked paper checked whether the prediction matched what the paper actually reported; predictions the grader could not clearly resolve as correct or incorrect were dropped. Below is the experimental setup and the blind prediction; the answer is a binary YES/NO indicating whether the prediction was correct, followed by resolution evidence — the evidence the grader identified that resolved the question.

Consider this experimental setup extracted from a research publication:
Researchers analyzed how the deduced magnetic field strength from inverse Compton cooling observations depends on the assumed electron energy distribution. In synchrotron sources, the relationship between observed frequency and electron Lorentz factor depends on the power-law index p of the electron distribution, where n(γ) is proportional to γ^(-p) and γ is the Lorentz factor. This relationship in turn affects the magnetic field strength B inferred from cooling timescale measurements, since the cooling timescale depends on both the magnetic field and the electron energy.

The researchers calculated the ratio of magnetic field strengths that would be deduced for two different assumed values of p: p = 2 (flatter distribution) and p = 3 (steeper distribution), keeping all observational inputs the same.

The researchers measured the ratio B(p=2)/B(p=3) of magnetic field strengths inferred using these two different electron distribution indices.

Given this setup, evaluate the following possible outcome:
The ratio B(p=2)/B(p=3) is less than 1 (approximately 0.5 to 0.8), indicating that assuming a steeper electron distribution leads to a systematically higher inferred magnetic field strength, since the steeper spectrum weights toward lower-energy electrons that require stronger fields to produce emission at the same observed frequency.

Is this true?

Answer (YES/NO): NO